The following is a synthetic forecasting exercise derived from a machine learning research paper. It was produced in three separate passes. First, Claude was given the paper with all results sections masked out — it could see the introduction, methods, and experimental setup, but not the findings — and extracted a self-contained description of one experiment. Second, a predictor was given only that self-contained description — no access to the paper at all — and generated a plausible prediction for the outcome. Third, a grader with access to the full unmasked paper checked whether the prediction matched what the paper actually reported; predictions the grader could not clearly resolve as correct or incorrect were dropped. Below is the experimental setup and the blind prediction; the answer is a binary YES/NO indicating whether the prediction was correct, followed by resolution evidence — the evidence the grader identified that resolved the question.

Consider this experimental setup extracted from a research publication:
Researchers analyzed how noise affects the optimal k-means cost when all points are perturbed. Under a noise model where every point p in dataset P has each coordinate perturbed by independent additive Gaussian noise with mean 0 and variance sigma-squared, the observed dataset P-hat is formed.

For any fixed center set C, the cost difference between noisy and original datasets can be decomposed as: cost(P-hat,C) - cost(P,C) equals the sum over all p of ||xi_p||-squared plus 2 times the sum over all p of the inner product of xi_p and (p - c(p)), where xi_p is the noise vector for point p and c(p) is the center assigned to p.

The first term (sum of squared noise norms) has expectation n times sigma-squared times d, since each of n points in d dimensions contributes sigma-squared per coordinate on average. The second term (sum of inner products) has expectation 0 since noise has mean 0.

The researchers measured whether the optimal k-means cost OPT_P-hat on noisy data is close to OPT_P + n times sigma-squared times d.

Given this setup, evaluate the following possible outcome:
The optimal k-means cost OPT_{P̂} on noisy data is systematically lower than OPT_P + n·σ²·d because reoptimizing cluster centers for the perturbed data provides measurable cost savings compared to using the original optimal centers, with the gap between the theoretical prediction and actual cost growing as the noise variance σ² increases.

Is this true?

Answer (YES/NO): NO